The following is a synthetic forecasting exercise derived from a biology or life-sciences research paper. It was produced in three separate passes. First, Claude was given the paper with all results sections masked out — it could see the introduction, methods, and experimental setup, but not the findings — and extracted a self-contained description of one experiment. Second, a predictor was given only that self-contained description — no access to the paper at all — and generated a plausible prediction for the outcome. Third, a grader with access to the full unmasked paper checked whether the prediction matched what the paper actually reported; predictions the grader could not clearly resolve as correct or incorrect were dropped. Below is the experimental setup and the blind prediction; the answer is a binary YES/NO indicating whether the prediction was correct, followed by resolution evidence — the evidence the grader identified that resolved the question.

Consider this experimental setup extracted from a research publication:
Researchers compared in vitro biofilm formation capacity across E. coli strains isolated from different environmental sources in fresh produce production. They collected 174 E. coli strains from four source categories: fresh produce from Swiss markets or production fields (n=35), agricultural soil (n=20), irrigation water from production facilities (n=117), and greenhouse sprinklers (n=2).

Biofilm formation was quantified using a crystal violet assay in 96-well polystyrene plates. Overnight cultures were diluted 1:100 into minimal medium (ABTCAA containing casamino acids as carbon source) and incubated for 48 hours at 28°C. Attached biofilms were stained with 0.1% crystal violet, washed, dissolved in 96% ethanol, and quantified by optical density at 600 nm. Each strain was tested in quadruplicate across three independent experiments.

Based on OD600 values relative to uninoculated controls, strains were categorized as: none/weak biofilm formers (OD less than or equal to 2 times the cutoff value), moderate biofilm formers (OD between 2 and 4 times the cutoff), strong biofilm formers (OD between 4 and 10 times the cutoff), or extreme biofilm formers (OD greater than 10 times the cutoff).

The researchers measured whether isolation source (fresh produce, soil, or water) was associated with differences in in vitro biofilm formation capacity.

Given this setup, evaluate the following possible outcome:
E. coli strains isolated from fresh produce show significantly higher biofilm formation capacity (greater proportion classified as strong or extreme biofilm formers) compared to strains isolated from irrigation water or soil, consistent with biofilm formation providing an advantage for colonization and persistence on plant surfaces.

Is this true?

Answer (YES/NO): NO